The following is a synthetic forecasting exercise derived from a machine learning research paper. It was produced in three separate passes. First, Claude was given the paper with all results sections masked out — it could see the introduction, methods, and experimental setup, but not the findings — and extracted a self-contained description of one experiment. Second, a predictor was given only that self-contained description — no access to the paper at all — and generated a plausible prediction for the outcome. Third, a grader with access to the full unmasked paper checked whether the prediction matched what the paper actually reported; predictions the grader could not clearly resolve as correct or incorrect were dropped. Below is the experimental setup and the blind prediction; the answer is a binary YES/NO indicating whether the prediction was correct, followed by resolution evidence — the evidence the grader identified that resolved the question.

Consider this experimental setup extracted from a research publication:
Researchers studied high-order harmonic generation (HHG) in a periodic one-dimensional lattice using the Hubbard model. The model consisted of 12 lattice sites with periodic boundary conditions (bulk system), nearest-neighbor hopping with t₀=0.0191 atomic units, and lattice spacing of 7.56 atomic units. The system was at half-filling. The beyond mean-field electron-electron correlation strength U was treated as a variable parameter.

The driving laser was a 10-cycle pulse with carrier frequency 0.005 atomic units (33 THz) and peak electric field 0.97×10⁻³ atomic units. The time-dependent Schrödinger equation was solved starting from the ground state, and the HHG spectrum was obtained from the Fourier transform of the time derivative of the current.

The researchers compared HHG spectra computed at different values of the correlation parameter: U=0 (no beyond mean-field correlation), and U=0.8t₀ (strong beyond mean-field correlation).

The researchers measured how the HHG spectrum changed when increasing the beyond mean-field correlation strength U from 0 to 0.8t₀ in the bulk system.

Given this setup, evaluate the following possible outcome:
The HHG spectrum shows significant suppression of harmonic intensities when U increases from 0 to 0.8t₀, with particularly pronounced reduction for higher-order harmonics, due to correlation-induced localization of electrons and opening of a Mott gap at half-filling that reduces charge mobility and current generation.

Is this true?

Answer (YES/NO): NO